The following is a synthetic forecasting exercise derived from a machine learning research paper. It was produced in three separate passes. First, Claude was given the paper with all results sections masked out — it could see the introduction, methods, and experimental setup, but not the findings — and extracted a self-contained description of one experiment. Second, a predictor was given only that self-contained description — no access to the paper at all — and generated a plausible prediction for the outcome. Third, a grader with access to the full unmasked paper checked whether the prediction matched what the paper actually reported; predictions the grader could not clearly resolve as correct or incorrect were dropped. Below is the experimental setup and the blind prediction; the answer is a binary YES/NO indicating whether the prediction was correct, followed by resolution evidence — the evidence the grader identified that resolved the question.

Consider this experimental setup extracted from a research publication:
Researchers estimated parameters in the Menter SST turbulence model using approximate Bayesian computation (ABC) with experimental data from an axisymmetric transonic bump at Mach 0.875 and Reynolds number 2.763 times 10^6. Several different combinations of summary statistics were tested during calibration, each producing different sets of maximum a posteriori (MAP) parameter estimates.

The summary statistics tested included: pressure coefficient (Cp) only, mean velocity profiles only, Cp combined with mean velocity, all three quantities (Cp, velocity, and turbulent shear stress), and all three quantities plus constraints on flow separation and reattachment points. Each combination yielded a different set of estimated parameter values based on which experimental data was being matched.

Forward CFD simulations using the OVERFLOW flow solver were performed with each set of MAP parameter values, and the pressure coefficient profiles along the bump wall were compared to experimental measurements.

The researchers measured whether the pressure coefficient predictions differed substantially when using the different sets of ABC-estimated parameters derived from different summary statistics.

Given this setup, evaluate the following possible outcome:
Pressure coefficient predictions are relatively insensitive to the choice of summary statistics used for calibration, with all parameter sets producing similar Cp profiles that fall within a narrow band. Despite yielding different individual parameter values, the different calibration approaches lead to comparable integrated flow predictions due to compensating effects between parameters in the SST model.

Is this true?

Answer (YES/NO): YES